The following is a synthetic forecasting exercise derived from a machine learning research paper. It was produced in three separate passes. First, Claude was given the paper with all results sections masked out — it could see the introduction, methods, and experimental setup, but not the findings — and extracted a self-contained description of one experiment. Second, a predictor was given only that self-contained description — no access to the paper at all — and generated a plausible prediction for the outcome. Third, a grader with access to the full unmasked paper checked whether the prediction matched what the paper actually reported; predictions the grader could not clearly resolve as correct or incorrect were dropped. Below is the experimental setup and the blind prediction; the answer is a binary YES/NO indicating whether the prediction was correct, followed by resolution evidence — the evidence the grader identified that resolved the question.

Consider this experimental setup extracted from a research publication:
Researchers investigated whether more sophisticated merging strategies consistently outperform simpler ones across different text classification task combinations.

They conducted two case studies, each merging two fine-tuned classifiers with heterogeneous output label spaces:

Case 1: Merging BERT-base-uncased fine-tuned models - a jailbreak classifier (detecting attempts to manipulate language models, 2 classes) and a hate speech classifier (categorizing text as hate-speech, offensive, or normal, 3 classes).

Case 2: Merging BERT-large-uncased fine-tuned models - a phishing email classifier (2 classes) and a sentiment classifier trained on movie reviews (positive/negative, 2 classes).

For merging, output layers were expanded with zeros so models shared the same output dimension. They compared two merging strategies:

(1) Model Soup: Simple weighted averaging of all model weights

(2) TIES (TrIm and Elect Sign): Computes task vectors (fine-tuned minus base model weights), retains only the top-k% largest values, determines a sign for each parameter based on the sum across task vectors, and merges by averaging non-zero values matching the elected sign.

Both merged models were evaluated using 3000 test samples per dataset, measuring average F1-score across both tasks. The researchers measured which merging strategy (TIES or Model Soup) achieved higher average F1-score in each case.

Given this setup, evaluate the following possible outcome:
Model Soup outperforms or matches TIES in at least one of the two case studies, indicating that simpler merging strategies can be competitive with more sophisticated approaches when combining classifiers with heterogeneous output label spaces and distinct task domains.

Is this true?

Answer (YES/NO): YES